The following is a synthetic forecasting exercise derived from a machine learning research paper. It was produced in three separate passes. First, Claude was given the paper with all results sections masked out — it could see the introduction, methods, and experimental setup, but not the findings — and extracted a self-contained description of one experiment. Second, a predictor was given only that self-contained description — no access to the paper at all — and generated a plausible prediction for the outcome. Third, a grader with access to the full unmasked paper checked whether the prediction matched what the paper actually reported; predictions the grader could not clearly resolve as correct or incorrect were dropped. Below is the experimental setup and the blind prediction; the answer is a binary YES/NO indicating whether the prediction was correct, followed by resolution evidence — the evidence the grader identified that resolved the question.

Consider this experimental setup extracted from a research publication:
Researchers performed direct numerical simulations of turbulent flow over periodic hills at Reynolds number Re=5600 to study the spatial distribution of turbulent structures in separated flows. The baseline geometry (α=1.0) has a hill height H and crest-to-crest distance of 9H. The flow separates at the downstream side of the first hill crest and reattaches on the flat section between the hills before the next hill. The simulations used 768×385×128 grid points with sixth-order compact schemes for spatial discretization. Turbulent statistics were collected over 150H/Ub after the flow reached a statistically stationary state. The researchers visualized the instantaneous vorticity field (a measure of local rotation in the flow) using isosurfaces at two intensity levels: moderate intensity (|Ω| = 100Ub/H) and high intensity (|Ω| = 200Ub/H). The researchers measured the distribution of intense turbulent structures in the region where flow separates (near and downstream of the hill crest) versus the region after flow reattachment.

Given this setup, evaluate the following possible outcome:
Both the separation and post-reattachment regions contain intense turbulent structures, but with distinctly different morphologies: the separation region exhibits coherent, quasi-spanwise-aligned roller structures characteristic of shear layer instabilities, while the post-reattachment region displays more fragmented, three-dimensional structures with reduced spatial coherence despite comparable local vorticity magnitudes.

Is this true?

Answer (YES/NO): NO